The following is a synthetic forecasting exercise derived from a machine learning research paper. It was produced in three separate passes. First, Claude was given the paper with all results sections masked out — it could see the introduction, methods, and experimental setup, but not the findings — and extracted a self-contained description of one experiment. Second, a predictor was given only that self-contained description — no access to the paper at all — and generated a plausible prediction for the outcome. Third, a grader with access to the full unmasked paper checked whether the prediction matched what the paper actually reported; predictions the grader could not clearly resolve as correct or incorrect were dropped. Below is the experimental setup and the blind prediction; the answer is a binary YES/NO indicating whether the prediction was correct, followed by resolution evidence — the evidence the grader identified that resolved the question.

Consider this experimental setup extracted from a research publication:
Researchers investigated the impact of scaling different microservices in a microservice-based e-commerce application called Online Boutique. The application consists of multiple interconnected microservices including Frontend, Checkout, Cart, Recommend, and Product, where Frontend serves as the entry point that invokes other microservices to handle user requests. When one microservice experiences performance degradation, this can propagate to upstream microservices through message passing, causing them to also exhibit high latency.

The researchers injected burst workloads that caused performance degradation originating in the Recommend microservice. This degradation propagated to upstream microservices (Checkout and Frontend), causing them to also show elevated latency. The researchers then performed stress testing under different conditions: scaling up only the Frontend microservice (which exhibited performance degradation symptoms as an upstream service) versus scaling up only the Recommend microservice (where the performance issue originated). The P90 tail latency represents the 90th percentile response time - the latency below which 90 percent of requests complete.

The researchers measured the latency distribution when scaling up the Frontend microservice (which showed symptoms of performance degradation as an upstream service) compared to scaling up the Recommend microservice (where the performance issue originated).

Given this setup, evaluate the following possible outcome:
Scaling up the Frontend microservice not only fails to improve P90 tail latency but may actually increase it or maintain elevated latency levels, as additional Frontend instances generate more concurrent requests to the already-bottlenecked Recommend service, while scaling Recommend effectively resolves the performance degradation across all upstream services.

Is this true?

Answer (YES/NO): NO